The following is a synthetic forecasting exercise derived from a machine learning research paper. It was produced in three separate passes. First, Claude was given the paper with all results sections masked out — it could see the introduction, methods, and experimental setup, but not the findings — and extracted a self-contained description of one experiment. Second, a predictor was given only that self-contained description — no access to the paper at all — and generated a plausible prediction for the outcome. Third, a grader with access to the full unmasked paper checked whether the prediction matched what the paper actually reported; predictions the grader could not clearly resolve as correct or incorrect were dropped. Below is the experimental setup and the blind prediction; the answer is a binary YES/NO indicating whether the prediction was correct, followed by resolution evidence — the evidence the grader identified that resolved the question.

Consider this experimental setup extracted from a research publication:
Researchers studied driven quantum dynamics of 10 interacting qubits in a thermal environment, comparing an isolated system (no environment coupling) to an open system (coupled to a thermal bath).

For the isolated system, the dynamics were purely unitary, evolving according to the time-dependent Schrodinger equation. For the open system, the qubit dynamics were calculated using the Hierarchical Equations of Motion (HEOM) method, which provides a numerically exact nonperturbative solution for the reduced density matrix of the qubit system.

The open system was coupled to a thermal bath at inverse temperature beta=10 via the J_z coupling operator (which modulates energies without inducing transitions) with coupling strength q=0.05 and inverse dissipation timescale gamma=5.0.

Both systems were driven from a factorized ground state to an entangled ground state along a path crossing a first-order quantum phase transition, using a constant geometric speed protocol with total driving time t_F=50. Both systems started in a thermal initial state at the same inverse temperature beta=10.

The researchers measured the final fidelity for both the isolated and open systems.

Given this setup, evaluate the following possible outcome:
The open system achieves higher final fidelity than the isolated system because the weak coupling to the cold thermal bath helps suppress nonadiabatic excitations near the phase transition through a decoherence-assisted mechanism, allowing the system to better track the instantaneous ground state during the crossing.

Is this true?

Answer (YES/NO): NO